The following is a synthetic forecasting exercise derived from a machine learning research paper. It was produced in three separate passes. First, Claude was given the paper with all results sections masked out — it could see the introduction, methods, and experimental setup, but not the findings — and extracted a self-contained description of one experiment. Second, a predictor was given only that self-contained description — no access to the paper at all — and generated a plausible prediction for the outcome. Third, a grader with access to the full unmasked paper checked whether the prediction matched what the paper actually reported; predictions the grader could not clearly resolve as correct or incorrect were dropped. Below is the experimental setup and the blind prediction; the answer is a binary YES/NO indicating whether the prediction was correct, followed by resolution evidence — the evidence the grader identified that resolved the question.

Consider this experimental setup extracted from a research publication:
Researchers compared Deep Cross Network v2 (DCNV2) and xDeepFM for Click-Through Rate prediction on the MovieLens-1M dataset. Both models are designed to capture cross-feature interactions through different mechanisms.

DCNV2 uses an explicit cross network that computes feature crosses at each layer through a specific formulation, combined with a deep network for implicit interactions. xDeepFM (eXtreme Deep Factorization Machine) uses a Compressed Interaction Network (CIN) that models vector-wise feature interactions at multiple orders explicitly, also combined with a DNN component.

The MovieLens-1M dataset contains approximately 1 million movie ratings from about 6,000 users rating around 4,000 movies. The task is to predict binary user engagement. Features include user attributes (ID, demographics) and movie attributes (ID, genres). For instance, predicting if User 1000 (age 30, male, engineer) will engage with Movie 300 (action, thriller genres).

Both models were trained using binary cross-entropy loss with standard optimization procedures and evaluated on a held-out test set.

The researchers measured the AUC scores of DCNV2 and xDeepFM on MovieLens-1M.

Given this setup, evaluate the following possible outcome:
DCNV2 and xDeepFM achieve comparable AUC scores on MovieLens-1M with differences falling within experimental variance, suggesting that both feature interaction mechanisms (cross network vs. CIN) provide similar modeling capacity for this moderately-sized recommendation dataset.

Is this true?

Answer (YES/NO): NO